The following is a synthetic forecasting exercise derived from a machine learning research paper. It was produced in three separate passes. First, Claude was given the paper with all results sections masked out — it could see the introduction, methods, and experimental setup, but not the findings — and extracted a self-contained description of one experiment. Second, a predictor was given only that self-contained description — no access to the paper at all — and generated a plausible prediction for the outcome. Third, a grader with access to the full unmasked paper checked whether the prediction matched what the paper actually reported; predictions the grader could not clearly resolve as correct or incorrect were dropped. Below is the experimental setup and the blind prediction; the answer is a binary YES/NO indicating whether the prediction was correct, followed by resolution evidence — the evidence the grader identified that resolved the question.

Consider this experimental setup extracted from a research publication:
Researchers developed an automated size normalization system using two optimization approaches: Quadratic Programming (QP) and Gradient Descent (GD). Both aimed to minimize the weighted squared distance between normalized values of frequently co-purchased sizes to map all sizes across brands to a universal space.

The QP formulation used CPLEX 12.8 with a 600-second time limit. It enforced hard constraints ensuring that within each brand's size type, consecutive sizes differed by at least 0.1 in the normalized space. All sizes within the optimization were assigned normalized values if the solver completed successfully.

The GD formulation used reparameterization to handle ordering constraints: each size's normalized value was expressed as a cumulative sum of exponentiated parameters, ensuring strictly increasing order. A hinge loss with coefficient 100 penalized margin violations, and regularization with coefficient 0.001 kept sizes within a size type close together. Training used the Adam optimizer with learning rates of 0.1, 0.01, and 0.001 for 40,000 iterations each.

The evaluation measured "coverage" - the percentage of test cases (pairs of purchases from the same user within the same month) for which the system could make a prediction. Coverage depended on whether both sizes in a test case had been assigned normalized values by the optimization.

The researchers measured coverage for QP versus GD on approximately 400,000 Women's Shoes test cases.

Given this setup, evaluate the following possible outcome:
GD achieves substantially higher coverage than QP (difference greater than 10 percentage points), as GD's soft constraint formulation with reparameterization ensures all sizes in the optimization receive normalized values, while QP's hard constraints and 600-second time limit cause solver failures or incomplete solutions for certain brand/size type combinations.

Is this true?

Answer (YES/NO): NO